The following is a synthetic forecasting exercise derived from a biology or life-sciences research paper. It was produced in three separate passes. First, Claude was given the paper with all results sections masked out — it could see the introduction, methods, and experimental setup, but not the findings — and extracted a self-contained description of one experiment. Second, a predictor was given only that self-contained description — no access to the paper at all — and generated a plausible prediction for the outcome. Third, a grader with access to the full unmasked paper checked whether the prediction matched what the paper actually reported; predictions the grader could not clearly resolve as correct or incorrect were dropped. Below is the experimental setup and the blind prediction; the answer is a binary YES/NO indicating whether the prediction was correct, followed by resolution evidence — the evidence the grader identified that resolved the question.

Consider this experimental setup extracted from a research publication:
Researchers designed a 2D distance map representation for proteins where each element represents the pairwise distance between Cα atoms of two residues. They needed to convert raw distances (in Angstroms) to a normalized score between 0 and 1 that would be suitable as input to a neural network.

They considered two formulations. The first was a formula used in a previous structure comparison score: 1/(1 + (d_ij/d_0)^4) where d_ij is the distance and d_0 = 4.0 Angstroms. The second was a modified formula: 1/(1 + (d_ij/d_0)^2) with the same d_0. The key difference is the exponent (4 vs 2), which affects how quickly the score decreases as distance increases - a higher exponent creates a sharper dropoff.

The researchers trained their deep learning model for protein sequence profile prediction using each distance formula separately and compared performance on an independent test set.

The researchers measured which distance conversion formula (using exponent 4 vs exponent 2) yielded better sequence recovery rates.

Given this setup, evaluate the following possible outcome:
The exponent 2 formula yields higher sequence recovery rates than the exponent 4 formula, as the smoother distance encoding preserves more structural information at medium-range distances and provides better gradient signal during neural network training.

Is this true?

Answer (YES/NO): YES